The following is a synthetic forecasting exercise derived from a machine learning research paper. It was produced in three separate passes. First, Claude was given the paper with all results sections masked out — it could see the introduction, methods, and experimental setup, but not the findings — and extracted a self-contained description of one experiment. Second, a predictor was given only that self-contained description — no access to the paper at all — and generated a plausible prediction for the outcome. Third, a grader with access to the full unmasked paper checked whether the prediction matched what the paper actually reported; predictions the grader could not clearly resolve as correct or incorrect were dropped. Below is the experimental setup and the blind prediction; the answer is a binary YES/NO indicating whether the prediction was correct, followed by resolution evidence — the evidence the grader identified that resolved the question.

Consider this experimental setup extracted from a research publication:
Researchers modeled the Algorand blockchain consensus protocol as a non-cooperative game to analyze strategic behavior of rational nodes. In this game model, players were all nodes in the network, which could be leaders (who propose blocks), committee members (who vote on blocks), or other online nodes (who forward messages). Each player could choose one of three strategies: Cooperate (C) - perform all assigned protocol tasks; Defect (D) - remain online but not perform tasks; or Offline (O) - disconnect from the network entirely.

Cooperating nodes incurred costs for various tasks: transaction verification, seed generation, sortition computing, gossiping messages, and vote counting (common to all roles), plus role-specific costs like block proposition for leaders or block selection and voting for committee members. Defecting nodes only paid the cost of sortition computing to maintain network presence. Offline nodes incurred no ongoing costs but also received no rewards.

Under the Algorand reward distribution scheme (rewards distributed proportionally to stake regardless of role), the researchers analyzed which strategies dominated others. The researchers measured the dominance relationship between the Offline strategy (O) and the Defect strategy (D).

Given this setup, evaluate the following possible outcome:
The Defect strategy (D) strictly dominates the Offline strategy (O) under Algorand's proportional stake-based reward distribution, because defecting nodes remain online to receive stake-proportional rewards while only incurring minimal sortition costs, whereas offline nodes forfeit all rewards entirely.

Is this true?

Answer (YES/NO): YES